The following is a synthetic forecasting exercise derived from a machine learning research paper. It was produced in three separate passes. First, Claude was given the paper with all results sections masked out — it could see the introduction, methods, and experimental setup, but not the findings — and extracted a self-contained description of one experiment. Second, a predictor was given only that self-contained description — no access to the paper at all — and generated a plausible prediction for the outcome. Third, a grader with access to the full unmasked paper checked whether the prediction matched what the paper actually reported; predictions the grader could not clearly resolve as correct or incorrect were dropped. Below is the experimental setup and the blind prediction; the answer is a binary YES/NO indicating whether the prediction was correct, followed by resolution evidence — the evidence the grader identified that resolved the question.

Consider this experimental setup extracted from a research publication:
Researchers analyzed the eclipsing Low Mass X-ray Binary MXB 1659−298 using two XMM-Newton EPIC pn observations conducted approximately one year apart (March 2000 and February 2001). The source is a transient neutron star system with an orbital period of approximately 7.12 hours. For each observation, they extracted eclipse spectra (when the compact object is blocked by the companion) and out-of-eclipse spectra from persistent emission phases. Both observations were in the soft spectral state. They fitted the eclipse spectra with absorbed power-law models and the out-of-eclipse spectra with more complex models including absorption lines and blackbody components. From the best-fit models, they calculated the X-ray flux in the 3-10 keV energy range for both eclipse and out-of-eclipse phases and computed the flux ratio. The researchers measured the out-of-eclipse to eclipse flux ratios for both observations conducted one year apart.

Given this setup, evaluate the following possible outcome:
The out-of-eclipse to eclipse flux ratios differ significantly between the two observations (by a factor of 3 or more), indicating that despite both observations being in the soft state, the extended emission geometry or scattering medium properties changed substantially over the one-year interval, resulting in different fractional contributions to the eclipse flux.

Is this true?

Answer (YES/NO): NO